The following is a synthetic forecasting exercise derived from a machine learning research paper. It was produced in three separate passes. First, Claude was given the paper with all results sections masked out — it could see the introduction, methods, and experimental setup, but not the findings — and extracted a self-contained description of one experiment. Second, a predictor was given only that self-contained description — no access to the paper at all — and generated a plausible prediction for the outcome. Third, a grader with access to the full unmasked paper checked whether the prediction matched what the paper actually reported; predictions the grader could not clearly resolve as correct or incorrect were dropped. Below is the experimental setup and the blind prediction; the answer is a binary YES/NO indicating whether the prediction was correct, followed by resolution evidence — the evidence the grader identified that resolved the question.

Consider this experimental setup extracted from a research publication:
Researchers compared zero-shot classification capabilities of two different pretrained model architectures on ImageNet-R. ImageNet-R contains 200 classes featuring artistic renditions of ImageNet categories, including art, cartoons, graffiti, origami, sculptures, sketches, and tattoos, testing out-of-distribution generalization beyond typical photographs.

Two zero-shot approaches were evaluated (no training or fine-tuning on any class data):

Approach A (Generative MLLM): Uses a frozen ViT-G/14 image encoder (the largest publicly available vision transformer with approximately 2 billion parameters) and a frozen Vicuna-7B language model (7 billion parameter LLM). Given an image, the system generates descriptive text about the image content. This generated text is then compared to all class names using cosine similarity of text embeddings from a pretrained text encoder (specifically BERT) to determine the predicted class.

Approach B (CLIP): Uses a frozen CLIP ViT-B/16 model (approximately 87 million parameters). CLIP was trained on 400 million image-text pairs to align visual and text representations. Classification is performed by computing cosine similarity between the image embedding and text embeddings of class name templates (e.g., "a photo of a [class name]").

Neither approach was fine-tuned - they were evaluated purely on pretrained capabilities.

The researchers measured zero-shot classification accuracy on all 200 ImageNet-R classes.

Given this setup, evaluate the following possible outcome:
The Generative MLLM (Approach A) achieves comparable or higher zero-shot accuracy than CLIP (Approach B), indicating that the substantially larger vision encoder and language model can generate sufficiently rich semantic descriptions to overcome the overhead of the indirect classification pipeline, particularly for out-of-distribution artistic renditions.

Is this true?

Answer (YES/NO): NO